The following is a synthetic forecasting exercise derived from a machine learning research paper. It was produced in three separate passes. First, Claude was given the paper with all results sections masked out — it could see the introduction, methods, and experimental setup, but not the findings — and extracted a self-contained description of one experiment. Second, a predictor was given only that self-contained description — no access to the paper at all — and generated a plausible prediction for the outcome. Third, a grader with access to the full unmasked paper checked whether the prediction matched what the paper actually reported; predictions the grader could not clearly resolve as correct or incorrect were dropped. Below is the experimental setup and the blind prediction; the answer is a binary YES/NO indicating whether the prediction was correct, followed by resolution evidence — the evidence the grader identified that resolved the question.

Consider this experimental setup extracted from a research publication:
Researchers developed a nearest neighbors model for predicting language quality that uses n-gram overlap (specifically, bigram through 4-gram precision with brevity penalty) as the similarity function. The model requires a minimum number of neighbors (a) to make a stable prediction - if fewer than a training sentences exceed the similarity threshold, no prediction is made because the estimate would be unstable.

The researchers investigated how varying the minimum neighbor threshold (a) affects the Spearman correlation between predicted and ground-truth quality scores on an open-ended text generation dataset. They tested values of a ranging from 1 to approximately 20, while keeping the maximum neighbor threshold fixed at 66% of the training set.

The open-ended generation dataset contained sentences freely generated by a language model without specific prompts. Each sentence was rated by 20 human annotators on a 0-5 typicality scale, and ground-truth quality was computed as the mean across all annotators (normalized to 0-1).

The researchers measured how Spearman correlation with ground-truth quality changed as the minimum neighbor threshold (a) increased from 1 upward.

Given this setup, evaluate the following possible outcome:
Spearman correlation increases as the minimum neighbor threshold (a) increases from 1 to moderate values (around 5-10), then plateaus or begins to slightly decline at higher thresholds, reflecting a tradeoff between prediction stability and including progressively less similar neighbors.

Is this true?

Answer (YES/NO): NO